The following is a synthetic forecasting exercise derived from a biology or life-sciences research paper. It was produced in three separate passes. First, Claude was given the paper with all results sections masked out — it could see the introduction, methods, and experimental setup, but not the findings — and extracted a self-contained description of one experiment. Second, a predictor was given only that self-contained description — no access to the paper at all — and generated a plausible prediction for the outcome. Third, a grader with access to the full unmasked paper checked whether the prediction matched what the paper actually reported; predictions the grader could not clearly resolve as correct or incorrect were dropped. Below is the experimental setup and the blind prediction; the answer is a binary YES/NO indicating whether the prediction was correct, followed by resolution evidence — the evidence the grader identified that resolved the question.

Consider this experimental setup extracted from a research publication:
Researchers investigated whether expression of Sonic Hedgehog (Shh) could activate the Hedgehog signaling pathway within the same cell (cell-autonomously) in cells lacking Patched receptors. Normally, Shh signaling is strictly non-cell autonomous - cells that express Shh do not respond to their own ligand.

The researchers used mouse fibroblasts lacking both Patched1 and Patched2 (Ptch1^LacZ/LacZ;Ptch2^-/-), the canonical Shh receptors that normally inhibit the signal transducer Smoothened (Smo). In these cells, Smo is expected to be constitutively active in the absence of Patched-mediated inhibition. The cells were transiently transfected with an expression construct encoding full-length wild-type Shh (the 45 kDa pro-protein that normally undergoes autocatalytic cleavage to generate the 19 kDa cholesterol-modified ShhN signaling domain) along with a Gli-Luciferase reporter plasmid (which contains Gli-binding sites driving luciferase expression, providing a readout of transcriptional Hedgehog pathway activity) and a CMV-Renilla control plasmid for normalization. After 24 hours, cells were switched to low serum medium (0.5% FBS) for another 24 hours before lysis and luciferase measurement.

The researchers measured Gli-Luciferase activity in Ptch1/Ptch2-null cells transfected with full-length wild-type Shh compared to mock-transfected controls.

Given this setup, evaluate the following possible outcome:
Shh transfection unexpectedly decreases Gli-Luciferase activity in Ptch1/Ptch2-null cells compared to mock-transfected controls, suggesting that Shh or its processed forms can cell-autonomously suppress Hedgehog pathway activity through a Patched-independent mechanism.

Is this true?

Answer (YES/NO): NO